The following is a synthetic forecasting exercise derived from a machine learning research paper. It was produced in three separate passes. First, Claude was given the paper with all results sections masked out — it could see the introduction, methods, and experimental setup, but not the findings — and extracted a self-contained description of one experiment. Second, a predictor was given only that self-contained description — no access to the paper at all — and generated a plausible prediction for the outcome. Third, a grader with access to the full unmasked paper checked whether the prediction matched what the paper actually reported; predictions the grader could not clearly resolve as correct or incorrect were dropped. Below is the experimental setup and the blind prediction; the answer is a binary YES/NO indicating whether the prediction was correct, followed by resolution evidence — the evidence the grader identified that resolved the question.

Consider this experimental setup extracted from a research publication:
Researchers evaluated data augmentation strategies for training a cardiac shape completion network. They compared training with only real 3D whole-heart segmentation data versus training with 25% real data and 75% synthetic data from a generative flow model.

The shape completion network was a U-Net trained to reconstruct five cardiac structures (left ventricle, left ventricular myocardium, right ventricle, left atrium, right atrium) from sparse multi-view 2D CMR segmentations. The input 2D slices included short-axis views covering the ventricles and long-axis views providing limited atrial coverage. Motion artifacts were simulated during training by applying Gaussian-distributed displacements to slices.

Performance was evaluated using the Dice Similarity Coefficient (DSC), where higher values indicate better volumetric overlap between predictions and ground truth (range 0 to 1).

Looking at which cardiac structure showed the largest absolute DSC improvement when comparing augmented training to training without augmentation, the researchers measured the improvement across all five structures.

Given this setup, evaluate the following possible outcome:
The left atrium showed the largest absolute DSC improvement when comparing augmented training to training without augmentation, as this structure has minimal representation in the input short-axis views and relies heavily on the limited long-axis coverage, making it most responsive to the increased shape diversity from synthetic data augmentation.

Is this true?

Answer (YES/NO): NO